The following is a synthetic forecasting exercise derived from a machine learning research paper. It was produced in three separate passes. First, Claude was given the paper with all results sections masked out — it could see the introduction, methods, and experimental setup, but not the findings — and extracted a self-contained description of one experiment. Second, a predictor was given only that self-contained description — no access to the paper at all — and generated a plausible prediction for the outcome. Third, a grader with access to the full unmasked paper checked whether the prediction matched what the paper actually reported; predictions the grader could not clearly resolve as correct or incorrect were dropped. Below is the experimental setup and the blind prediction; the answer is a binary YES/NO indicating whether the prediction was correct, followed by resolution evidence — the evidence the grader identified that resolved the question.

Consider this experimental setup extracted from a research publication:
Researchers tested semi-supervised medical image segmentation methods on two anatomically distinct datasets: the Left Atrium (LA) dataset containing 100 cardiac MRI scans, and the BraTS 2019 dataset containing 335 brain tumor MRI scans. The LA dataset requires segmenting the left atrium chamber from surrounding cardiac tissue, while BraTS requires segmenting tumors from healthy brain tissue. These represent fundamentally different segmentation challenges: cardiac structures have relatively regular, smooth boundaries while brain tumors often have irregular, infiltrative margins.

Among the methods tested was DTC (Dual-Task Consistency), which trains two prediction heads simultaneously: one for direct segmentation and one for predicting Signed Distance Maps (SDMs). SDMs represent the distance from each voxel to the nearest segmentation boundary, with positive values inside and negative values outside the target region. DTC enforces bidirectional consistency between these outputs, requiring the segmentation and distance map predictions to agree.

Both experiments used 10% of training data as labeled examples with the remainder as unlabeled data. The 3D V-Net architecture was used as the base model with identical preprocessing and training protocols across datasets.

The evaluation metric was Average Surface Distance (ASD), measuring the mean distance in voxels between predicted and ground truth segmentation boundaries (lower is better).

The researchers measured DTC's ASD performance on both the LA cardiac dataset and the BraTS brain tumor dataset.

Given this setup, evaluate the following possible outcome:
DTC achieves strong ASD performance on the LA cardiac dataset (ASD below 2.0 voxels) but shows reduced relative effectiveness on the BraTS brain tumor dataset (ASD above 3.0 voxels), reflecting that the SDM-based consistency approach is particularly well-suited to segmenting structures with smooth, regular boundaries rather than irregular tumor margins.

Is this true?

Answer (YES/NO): NO